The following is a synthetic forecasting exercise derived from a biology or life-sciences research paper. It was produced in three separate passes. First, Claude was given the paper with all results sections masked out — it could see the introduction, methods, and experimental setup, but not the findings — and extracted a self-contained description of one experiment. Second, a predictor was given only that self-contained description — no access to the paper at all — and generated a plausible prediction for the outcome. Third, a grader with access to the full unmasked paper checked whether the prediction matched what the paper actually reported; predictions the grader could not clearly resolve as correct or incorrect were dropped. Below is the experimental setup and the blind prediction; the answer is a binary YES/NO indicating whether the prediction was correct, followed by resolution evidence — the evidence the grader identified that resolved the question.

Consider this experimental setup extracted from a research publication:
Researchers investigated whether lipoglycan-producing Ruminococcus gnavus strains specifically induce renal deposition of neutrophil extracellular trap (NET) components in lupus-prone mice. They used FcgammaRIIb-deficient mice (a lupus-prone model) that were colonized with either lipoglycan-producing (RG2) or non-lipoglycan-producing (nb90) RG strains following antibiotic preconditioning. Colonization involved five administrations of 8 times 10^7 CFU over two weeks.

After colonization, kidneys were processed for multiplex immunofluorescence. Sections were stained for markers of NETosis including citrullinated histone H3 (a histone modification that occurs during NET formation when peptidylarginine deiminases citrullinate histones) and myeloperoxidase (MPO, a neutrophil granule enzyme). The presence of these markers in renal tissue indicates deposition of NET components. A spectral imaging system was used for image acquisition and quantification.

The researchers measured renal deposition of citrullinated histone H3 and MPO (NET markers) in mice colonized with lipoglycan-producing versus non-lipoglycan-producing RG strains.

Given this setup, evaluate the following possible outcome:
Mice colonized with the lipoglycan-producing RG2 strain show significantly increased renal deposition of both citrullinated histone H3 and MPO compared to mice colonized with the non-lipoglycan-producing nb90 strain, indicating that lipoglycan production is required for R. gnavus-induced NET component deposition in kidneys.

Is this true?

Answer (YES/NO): YES